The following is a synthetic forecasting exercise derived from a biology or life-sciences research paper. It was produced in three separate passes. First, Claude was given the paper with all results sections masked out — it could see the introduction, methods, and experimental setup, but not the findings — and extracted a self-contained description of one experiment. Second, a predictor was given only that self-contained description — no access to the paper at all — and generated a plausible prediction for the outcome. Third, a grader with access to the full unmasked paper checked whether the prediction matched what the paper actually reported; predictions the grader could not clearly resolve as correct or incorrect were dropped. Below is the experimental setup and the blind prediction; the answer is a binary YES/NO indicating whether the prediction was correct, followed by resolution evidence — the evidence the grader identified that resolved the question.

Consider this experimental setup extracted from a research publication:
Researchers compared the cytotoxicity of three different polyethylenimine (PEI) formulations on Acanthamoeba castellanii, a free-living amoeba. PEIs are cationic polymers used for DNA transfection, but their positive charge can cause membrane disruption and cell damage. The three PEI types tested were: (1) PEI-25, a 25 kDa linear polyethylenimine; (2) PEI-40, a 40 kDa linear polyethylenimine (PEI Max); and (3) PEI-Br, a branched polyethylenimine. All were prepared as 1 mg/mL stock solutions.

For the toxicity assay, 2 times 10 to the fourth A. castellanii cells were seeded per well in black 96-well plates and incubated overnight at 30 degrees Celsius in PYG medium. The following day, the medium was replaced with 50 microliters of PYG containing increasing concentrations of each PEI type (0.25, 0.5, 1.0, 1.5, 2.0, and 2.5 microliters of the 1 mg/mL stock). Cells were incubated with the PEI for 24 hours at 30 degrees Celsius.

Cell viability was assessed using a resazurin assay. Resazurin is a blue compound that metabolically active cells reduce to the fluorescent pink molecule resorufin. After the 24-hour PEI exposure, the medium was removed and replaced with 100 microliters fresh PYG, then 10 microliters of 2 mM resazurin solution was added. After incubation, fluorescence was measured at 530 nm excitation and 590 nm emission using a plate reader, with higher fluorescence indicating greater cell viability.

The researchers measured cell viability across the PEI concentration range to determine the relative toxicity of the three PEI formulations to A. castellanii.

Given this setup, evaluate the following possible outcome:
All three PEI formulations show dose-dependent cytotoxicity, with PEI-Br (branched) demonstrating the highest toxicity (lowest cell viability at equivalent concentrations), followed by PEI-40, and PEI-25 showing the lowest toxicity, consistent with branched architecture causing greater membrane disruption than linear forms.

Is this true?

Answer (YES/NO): NO